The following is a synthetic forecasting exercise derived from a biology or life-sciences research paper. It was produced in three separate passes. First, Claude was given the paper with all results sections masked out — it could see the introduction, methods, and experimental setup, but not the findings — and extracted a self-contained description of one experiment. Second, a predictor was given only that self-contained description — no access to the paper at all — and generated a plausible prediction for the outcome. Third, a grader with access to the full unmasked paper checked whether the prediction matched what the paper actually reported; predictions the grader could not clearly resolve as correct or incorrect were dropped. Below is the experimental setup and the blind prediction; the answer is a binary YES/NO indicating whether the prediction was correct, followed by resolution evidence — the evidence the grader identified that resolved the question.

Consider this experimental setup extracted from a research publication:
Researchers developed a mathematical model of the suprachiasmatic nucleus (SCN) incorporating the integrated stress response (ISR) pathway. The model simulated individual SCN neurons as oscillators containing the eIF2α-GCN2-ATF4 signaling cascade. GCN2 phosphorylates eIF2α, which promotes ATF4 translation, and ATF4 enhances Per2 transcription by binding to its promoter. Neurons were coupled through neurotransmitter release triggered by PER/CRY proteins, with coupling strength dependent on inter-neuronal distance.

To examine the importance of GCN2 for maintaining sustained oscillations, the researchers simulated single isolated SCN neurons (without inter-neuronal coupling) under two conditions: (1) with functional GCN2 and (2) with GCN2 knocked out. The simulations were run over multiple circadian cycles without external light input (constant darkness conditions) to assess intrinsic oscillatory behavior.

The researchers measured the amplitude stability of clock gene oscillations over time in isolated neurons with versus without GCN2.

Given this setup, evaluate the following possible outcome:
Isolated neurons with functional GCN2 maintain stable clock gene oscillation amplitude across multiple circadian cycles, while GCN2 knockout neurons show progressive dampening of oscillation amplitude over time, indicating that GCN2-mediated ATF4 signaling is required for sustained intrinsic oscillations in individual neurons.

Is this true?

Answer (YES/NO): YES